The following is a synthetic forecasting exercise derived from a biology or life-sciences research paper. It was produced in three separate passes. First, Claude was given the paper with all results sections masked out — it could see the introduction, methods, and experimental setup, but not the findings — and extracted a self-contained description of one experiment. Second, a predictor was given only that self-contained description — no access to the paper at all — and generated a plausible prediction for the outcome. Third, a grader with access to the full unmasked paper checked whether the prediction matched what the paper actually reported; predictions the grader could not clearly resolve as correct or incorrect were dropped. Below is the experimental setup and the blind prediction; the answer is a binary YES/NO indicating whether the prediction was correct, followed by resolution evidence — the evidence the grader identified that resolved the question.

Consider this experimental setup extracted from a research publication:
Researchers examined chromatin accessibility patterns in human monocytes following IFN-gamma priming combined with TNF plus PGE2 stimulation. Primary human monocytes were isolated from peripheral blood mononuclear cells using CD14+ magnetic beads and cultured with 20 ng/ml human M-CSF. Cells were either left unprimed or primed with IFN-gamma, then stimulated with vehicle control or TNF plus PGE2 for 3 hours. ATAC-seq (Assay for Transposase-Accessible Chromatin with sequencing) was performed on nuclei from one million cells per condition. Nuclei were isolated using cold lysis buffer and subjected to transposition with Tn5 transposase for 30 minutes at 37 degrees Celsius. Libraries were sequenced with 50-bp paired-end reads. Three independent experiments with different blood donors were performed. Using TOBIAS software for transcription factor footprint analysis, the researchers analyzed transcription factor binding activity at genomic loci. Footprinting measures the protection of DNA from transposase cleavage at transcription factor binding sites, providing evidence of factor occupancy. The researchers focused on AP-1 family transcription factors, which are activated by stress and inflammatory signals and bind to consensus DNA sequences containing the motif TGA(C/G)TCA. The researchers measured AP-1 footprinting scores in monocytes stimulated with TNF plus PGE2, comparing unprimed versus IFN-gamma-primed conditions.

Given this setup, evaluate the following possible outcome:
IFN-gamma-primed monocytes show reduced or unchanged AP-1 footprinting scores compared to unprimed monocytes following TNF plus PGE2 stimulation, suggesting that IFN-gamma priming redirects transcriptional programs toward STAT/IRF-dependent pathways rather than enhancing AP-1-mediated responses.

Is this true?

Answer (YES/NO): YES